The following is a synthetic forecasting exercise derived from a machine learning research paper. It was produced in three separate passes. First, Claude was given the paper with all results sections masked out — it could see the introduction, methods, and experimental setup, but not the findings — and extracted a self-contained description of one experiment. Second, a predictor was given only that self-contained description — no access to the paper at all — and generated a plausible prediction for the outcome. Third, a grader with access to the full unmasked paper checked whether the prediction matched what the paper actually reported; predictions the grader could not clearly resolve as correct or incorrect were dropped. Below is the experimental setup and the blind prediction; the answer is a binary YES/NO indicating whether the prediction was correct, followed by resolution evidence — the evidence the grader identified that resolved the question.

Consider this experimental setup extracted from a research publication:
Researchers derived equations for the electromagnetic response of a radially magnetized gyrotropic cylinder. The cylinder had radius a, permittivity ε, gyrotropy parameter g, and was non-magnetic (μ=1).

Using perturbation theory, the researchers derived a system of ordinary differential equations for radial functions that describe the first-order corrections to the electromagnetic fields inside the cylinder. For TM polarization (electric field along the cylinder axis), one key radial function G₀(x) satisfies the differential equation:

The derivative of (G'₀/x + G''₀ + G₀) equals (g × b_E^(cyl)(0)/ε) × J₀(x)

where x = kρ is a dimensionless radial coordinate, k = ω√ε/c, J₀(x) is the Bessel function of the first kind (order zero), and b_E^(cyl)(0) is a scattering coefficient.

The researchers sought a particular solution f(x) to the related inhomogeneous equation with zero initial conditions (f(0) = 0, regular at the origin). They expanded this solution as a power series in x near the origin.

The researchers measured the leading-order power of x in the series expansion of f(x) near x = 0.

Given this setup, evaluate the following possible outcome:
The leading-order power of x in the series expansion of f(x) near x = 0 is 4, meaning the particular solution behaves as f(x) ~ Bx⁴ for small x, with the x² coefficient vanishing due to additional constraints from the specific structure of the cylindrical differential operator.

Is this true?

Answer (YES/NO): NO